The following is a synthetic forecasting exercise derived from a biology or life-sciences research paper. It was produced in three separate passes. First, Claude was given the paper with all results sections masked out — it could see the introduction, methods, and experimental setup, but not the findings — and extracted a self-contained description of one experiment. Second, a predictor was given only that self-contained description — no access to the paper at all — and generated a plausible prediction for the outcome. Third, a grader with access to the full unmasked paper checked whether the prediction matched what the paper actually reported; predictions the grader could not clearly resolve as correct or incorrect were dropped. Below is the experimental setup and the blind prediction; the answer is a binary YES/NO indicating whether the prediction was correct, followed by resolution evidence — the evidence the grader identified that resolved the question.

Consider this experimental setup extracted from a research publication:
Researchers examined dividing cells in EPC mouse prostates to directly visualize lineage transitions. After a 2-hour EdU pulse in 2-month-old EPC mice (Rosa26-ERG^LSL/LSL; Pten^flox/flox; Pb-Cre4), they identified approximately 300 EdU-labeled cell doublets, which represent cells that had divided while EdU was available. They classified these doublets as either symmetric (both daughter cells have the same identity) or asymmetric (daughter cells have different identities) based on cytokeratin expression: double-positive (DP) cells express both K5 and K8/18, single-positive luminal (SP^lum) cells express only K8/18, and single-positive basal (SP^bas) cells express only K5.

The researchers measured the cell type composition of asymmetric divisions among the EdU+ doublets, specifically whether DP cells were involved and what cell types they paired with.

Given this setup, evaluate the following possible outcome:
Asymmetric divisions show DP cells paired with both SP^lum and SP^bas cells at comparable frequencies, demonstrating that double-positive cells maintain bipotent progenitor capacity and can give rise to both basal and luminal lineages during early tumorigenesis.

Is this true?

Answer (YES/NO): NO